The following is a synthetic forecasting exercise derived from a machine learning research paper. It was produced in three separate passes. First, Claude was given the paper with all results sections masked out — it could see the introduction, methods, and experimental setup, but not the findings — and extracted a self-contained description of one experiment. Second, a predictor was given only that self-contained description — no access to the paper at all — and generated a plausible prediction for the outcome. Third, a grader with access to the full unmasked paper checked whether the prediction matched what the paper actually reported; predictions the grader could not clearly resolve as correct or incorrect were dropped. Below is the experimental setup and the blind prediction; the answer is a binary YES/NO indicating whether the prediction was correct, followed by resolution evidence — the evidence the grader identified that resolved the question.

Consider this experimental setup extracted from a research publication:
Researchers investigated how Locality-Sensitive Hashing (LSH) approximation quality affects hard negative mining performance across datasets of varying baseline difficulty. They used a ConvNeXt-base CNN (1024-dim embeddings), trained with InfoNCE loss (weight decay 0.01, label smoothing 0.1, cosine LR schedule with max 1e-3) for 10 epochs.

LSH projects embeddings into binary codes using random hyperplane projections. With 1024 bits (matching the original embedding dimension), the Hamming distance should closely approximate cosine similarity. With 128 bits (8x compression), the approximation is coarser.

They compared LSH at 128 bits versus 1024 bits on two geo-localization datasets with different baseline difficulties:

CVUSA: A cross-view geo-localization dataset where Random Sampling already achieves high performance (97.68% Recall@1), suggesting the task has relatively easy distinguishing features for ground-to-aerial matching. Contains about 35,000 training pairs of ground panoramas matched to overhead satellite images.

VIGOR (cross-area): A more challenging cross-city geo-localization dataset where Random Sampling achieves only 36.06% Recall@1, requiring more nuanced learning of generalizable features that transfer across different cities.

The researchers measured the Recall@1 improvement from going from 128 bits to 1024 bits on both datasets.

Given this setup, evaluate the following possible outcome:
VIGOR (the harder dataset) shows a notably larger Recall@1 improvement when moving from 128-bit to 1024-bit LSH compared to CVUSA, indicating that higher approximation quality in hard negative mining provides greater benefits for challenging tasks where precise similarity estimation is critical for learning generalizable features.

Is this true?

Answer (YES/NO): YES